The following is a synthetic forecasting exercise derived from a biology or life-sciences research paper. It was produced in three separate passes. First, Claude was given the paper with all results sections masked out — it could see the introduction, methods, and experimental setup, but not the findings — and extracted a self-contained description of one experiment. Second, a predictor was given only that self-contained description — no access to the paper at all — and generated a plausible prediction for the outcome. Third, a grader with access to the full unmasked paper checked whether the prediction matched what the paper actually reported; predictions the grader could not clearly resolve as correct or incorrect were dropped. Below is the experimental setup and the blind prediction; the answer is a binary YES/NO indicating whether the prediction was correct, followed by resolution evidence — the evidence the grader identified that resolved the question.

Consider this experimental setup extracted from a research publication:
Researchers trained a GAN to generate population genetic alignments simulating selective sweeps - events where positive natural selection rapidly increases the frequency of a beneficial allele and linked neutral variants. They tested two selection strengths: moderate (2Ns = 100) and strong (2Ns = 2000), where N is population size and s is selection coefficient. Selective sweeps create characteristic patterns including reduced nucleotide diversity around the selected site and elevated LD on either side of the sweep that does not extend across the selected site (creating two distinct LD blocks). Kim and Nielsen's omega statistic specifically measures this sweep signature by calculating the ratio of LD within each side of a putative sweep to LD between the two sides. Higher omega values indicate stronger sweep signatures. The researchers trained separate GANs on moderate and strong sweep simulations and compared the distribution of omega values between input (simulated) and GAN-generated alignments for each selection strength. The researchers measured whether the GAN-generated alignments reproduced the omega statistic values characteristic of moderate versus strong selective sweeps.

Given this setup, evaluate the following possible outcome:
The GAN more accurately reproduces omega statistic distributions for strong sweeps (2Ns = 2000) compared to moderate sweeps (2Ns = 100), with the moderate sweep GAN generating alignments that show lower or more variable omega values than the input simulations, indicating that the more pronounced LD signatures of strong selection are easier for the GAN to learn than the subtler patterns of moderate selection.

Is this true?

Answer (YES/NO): NO